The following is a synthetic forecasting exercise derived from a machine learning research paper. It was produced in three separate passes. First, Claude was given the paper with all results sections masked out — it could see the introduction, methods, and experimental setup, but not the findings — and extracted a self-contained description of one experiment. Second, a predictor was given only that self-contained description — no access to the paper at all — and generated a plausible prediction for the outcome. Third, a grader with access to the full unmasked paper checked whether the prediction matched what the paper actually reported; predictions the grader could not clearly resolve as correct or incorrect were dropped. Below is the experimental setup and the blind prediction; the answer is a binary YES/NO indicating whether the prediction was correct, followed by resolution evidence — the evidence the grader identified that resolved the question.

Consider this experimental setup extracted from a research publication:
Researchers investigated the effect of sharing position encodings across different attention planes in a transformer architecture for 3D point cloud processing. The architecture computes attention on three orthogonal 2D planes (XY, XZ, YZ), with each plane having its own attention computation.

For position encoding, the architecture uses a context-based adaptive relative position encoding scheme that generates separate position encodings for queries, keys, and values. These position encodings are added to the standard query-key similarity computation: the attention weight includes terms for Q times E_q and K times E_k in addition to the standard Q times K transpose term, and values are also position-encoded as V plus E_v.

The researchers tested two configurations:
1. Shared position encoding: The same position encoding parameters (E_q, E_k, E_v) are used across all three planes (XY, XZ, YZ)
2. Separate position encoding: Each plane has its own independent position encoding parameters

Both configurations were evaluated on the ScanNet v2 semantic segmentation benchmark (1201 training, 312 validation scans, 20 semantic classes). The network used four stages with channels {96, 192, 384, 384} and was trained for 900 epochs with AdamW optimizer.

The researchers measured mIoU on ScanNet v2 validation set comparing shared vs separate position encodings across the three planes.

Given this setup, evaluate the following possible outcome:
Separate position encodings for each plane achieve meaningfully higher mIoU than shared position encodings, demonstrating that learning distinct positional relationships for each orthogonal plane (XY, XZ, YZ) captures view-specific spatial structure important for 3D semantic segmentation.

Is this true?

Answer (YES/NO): NO